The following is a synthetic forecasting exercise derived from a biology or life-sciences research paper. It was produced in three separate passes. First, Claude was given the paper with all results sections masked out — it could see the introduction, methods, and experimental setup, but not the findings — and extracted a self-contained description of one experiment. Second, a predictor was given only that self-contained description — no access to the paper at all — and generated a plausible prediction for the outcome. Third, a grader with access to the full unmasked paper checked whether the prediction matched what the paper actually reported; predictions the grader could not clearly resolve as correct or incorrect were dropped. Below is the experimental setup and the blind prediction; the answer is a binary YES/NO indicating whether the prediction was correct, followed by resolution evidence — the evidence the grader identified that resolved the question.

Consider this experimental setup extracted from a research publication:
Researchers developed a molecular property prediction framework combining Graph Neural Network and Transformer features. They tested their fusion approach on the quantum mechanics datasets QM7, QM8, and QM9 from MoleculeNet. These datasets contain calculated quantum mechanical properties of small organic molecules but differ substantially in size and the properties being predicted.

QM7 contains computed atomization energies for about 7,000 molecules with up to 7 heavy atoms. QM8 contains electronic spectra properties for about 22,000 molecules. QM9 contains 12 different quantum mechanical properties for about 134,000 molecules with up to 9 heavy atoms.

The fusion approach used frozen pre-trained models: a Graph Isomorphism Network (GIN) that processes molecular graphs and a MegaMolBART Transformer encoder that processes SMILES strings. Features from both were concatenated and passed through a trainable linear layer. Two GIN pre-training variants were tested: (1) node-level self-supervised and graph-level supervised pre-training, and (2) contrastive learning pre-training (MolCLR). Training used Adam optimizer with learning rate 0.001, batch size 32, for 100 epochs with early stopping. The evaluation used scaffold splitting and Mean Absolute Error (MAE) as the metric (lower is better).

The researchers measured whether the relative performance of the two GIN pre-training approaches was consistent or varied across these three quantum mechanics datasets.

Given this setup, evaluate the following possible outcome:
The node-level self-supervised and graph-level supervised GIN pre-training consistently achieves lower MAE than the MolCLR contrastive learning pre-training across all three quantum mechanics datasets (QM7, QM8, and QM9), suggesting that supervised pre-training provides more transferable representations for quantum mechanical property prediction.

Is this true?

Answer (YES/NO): NO